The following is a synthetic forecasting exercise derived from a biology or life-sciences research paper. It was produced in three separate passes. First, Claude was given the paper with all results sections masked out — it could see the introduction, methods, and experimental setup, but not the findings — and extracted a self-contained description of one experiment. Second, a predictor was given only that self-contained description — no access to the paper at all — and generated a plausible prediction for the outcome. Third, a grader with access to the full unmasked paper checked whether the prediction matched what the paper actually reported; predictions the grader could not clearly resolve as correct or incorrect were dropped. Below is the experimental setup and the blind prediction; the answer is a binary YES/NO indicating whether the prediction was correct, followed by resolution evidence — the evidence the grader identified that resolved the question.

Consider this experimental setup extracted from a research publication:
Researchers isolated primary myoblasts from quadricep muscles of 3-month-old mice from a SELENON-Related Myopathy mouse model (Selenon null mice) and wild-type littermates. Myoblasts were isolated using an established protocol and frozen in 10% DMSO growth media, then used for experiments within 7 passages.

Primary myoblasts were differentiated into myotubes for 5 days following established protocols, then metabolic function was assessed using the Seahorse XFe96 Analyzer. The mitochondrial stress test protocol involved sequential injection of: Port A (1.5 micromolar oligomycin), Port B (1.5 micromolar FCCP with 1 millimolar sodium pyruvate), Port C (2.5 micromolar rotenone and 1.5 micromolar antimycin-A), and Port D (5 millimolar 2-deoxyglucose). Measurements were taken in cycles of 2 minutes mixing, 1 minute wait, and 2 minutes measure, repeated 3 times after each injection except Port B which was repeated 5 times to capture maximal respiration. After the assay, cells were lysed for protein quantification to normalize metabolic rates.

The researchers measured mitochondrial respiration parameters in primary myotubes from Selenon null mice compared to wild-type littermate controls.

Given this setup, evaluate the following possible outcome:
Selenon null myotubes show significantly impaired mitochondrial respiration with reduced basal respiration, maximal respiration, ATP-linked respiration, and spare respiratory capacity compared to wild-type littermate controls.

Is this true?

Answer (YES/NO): YES